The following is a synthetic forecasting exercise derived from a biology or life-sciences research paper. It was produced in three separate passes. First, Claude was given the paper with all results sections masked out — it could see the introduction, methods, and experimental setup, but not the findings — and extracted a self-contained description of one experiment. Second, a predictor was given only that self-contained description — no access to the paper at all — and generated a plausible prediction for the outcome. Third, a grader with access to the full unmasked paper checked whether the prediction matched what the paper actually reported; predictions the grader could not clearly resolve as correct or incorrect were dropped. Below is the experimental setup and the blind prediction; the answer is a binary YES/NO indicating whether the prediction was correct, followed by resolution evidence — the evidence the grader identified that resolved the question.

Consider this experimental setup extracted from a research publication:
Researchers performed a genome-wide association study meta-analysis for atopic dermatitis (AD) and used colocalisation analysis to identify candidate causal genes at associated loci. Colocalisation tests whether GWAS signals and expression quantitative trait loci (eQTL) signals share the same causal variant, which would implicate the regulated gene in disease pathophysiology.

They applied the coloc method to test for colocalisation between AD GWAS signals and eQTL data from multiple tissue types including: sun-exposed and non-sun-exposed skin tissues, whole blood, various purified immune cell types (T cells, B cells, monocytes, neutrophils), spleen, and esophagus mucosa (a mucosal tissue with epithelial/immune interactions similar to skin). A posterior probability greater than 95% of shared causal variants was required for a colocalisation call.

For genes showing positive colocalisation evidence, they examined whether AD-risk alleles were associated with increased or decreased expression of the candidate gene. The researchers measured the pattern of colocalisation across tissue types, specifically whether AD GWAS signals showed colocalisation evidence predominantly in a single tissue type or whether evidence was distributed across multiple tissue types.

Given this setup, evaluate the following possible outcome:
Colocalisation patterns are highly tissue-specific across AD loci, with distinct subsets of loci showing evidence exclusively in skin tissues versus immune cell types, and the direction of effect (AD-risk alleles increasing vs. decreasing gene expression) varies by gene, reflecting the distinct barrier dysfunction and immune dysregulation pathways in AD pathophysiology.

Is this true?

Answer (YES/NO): NO